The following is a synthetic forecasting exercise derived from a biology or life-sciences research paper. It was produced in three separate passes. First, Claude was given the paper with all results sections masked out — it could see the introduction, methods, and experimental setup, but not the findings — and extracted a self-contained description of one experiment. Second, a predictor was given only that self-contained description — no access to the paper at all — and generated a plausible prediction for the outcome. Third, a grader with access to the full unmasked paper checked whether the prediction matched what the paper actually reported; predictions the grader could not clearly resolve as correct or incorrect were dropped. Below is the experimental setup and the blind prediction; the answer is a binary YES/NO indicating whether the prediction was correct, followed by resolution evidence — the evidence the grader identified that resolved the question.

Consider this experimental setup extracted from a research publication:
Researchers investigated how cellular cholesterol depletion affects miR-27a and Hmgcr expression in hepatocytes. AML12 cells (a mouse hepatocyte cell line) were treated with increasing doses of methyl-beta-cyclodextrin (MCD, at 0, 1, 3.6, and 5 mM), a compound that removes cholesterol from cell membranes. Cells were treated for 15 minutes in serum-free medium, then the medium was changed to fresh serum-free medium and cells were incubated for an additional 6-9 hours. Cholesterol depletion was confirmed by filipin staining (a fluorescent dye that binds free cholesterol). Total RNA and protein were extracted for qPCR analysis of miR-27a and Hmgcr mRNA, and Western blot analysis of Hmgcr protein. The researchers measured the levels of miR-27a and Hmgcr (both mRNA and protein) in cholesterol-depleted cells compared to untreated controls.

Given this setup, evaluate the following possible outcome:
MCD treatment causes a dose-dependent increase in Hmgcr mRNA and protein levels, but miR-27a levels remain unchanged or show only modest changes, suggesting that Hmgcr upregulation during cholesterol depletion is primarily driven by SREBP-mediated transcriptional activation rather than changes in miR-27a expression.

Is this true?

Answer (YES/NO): NO